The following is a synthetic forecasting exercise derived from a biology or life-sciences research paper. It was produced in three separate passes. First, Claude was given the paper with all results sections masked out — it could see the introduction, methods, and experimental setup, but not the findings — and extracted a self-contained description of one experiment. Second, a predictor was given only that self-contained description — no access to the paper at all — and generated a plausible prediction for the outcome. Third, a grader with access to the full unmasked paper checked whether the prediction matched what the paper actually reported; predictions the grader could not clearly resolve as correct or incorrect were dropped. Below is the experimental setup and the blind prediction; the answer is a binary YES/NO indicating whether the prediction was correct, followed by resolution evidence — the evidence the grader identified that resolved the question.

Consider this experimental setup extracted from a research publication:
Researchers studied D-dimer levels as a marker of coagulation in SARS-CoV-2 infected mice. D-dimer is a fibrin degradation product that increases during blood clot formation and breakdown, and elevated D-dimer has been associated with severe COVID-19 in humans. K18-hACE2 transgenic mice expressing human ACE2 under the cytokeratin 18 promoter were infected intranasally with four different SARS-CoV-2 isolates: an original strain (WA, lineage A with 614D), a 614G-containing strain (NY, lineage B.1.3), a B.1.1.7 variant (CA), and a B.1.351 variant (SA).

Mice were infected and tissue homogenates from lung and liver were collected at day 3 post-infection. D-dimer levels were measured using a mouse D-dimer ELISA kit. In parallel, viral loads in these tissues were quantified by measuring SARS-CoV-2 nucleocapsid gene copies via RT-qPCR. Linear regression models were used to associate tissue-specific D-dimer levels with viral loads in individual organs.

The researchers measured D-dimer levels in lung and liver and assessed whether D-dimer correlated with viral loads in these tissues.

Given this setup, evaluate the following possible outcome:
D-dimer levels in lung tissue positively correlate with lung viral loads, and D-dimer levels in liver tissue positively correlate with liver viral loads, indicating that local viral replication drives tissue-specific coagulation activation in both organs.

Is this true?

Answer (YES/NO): YES